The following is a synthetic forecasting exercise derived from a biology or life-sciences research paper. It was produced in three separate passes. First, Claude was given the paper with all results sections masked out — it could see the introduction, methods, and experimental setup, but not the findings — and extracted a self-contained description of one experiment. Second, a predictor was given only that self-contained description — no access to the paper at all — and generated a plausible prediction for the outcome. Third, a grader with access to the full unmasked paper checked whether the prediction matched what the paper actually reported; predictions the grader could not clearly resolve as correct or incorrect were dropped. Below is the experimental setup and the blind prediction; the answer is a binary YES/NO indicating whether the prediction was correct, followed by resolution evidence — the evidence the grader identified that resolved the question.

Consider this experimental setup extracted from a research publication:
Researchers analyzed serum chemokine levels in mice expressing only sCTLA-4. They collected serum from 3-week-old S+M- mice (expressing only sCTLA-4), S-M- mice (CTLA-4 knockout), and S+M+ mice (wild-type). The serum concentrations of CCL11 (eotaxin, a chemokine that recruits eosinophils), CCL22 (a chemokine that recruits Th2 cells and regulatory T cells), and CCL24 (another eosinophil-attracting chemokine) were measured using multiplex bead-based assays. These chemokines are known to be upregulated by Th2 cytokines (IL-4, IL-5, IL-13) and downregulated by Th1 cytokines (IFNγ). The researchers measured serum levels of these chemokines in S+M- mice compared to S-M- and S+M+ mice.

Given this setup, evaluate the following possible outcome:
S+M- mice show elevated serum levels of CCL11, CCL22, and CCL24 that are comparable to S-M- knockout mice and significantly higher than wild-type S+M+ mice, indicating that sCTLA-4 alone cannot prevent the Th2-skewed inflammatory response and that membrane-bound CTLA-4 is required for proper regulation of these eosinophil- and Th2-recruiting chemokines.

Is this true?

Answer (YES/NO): NO